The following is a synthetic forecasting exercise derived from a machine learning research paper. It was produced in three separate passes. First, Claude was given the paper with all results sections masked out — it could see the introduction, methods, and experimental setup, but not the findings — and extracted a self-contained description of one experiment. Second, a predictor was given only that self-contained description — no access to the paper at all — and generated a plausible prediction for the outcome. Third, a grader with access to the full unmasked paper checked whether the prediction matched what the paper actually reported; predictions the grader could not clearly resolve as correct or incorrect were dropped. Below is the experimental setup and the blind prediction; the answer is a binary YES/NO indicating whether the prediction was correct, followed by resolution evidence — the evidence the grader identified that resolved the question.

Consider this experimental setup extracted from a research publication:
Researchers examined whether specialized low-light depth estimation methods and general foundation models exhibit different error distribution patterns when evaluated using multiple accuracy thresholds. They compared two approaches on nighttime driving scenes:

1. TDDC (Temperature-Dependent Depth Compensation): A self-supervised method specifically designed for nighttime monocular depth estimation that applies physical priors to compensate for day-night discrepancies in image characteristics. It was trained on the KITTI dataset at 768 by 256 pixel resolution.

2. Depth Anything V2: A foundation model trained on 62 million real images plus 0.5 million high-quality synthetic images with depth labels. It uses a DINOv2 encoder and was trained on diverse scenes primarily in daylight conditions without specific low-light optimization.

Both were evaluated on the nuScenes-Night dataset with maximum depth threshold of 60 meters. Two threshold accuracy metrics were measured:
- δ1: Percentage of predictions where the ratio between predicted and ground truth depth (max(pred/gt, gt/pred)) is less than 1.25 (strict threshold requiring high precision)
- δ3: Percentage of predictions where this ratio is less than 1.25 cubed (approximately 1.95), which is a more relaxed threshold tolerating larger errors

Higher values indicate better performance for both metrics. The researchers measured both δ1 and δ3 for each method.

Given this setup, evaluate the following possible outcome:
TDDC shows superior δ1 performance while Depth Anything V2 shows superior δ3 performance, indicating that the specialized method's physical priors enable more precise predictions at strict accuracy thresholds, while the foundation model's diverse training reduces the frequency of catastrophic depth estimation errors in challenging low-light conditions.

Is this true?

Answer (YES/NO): YES